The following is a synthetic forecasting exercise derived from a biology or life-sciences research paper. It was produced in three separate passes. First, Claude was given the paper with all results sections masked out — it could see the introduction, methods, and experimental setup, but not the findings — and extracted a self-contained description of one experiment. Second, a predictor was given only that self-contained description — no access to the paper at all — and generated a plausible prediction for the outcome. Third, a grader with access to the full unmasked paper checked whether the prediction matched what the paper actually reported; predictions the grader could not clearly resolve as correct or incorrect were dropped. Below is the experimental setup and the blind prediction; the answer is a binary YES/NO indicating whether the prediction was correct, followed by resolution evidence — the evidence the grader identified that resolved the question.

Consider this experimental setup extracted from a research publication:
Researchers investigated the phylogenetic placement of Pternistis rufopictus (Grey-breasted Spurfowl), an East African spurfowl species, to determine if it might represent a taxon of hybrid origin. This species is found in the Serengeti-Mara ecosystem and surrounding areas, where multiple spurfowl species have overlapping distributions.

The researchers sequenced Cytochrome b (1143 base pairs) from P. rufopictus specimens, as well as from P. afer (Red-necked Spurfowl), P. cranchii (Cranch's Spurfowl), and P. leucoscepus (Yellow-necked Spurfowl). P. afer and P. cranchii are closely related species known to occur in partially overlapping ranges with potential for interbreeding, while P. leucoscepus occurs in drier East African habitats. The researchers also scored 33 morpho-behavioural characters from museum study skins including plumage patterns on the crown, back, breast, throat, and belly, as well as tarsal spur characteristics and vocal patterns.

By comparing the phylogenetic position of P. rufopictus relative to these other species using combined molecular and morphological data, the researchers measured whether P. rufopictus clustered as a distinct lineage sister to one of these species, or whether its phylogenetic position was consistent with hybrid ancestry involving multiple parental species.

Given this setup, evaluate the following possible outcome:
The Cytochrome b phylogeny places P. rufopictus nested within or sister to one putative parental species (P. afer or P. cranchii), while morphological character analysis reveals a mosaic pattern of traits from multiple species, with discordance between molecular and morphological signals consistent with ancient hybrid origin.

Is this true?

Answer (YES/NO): YES